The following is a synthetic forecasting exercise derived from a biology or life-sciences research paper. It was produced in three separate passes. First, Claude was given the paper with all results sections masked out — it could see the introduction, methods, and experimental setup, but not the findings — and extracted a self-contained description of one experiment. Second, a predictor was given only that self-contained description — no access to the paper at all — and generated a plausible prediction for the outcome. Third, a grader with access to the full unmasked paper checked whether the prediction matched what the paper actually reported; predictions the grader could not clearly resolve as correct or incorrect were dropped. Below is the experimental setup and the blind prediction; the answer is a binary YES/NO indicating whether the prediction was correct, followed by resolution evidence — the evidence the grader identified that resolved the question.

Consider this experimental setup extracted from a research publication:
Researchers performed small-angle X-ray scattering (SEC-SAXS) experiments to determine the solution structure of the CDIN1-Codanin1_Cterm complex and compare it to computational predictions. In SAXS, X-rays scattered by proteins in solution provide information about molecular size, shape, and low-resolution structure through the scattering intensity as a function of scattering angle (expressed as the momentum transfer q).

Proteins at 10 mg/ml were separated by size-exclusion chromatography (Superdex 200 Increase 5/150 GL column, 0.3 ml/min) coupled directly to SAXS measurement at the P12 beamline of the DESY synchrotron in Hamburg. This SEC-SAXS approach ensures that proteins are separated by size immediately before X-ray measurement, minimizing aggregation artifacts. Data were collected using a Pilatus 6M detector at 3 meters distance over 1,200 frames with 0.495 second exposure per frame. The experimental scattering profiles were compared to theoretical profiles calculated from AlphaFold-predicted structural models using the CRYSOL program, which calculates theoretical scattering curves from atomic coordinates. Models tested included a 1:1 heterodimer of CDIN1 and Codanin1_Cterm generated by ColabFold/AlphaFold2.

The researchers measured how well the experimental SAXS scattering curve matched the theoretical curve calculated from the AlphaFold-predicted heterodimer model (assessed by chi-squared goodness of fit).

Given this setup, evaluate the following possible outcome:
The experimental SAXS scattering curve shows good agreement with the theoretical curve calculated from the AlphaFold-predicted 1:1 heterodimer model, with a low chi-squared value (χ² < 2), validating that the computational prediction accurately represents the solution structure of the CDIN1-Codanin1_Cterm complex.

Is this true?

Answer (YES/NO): NO